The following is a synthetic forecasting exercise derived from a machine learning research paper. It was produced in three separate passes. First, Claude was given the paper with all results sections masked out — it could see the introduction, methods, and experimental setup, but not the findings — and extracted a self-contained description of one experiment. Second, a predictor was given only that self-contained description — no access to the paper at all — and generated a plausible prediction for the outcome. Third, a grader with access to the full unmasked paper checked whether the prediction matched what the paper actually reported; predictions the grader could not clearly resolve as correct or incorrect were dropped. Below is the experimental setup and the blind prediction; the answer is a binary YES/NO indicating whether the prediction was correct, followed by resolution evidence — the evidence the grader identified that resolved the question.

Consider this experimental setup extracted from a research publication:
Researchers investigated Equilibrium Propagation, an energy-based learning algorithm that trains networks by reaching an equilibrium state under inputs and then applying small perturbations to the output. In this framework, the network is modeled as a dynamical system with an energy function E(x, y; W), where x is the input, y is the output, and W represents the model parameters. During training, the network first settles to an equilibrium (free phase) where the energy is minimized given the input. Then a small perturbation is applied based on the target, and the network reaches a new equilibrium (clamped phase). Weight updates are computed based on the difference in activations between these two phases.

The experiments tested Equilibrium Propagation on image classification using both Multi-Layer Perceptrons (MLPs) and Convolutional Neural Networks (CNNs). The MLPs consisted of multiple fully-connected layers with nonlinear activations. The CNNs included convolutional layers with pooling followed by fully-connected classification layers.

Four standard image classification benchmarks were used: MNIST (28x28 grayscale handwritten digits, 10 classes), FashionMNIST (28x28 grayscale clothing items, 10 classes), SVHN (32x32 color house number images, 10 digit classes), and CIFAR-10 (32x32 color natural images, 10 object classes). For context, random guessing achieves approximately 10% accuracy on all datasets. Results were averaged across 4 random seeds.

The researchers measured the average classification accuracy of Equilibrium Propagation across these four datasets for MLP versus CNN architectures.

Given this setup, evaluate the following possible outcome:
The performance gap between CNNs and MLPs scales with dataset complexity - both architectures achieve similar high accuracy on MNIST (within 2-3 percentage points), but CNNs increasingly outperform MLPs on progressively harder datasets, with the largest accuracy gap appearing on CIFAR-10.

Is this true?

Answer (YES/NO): NO